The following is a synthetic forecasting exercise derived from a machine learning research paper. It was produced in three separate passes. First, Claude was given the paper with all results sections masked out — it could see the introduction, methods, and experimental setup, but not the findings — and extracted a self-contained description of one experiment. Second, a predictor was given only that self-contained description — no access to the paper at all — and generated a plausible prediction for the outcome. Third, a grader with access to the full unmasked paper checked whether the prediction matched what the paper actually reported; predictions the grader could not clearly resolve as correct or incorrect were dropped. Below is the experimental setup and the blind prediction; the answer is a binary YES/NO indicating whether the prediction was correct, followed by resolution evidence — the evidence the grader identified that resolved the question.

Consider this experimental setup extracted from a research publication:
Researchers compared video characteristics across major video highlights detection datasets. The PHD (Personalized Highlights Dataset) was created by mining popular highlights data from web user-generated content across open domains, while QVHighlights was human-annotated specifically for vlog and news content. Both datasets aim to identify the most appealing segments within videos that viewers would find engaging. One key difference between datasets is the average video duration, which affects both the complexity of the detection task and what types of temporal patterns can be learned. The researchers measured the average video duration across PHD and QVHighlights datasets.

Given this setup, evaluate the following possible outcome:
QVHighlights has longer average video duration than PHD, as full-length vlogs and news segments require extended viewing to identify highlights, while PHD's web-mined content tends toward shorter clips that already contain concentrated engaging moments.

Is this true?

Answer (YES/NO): NO